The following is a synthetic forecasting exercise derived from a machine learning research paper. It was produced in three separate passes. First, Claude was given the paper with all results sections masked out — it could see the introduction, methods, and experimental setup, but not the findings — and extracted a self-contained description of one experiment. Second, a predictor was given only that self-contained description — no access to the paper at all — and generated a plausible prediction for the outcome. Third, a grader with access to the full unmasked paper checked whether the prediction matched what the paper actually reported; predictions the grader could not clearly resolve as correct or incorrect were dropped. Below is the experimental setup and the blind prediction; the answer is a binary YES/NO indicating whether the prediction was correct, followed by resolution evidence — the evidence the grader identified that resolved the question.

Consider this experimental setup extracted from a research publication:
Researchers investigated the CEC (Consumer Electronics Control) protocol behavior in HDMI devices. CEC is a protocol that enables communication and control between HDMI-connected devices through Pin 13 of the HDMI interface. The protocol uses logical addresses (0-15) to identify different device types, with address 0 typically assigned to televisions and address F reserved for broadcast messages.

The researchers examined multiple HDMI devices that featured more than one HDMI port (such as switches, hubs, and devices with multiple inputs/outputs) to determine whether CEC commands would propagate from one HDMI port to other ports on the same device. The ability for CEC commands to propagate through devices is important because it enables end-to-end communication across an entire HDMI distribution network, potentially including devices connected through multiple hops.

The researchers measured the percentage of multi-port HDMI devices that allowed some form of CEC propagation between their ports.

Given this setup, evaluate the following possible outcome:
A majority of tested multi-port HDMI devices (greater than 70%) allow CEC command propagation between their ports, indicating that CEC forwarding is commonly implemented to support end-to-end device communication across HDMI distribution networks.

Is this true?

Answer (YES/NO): YES